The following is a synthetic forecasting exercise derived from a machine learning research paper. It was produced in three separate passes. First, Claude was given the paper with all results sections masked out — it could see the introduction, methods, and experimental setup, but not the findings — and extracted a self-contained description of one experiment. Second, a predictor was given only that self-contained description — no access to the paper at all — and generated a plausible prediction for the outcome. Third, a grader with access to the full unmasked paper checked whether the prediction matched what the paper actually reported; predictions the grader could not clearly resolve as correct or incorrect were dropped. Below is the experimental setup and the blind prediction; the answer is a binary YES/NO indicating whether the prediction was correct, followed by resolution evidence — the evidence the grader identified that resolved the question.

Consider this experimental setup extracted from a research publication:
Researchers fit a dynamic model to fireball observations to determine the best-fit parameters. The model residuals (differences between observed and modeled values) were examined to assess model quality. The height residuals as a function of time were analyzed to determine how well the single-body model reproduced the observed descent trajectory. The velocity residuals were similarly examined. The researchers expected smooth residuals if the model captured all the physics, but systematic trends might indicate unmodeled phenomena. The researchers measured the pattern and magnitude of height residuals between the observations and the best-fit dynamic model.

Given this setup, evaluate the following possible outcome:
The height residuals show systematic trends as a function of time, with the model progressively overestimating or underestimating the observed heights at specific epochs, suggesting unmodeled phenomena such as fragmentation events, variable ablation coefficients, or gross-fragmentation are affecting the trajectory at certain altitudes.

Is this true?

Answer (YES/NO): YES